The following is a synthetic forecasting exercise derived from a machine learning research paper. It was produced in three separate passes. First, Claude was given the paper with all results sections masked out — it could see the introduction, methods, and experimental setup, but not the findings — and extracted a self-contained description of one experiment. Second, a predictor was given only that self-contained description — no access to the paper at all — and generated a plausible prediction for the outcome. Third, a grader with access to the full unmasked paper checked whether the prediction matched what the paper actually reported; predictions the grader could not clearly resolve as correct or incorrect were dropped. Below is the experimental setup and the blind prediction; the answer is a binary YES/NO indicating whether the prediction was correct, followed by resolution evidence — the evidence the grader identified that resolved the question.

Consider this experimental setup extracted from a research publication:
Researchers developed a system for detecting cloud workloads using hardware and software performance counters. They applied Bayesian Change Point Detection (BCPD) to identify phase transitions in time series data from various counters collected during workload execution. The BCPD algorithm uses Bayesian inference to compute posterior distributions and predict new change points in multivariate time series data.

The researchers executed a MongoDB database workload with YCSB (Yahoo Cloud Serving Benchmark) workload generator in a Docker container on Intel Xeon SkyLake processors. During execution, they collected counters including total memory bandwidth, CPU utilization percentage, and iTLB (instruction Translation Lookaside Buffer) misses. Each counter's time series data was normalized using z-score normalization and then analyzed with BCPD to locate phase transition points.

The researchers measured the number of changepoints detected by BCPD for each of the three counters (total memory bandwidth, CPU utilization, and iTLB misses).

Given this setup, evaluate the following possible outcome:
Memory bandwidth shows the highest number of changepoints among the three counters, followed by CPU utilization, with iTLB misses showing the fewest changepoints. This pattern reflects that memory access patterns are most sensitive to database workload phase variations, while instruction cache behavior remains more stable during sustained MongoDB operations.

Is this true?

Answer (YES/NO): NO